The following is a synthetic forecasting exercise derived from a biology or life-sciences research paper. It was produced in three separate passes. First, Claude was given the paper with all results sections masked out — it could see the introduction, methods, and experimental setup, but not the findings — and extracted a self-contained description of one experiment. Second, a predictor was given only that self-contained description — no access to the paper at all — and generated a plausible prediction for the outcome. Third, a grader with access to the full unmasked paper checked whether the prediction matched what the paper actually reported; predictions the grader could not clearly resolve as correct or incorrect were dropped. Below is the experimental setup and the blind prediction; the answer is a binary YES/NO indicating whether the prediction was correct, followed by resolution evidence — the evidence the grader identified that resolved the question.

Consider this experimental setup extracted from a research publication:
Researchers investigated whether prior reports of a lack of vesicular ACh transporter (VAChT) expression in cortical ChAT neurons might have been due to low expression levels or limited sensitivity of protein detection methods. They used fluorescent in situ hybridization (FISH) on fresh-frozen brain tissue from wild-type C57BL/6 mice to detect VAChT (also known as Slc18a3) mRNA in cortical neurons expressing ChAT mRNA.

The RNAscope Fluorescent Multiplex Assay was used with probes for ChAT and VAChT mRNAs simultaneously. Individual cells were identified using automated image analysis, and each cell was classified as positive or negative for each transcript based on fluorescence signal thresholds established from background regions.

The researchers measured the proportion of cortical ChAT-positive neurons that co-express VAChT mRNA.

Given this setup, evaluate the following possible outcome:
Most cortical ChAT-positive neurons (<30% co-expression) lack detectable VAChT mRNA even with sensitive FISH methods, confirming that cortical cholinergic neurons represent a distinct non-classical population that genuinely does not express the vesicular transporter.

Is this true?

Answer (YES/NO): NO